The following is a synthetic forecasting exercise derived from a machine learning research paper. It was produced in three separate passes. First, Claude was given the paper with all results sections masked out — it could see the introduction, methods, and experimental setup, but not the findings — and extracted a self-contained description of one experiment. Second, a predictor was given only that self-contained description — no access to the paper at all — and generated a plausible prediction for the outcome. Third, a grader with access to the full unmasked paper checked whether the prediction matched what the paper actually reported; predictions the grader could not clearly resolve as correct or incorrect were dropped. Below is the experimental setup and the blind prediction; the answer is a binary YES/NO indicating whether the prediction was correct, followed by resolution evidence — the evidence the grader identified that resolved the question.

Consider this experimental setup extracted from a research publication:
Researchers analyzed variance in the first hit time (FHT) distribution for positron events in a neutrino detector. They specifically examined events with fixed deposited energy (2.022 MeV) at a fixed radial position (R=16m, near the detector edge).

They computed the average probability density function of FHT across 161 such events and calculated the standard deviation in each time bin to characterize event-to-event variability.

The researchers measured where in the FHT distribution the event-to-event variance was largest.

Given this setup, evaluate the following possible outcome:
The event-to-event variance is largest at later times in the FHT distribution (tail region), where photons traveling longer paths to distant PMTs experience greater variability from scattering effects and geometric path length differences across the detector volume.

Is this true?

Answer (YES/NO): NO